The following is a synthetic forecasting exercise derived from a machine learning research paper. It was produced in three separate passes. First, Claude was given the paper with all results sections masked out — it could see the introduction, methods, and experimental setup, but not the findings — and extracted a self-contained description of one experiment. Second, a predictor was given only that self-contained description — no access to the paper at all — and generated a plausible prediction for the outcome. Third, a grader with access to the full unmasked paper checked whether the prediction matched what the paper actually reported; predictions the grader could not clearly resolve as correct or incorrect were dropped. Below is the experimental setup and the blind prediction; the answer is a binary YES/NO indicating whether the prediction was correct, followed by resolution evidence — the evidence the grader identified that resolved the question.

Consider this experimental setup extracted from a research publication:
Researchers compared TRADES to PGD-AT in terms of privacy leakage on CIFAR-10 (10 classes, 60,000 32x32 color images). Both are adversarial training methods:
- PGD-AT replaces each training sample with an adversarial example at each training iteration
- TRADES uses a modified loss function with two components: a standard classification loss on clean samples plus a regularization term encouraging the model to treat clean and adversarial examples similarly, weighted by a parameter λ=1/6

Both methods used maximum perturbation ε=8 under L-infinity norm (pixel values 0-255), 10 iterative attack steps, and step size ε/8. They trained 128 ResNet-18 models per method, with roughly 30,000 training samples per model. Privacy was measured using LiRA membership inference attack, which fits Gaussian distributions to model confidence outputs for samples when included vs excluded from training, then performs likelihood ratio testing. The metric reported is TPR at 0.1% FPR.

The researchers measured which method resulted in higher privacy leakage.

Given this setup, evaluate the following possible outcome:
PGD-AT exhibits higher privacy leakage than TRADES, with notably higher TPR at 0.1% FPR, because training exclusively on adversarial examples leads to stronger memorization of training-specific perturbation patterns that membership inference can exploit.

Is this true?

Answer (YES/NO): YES